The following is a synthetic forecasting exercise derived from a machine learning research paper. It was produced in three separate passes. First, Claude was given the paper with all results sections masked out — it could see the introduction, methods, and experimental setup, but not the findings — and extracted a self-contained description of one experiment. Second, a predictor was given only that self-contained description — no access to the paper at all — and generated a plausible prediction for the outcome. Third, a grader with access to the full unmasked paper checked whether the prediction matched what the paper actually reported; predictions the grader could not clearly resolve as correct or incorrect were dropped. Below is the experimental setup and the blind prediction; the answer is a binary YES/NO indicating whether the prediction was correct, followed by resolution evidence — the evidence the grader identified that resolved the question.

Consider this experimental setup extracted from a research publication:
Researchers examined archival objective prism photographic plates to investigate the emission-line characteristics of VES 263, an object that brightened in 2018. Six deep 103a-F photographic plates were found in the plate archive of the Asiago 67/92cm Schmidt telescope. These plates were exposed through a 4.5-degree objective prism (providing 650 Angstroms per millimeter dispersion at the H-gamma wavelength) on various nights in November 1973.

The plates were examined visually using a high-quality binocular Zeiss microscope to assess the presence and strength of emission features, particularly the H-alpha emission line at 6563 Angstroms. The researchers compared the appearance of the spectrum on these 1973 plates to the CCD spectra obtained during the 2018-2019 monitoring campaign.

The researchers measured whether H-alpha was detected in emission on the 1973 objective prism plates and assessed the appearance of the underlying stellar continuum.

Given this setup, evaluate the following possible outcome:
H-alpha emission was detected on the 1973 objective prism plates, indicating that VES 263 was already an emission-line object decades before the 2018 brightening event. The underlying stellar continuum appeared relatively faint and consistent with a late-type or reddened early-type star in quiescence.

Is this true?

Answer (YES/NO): NO